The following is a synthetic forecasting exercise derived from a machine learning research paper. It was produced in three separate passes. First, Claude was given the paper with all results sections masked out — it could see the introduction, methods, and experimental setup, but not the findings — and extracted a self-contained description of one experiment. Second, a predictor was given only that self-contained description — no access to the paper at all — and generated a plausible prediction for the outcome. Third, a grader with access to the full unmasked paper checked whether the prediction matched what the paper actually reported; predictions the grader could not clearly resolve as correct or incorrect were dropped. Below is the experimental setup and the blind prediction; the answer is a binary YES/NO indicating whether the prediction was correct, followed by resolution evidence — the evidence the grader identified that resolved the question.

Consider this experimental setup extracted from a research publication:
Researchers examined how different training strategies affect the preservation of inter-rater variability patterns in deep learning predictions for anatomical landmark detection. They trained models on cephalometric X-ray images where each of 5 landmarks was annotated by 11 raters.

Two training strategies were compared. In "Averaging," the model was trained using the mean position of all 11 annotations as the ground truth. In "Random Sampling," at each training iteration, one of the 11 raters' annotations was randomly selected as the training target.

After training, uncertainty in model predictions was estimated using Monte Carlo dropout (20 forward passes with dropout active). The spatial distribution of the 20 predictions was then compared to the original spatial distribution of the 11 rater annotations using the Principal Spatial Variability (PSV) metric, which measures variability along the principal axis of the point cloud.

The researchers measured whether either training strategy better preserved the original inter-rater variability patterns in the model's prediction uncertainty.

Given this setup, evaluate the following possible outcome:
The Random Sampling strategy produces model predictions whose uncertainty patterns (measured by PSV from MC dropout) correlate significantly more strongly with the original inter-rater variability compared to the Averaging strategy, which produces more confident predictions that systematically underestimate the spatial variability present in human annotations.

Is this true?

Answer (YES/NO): NO